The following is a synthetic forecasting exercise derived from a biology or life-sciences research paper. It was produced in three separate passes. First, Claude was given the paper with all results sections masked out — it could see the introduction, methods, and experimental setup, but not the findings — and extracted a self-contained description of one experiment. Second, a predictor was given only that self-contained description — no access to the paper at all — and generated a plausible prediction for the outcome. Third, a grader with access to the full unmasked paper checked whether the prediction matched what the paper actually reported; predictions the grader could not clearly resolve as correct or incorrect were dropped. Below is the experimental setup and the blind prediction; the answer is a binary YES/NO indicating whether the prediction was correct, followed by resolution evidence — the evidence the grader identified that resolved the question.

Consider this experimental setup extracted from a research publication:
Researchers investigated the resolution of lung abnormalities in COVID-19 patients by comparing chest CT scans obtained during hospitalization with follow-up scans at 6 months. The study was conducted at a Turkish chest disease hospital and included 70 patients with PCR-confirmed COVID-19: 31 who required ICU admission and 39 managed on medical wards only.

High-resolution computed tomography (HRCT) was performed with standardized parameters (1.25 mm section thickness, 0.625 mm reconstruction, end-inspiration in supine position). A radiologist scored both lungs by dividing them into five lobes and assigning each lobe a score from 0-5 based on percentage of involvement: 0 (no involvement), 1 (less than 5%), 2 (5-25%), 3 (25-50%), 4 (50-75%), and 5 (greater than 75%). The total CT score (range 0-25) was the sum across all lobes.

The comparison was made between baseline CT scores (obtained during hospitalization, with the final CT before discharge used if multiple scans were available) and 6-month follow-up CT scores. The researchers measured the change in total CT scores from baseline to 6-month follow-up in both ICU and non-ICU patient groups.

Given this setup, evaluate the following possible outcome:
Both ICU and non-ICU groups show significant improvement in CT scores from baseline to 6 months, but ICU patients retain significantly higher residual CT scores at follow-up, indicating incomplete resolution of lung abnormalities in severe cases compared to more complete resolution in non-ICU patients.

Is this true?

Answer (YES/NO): YES